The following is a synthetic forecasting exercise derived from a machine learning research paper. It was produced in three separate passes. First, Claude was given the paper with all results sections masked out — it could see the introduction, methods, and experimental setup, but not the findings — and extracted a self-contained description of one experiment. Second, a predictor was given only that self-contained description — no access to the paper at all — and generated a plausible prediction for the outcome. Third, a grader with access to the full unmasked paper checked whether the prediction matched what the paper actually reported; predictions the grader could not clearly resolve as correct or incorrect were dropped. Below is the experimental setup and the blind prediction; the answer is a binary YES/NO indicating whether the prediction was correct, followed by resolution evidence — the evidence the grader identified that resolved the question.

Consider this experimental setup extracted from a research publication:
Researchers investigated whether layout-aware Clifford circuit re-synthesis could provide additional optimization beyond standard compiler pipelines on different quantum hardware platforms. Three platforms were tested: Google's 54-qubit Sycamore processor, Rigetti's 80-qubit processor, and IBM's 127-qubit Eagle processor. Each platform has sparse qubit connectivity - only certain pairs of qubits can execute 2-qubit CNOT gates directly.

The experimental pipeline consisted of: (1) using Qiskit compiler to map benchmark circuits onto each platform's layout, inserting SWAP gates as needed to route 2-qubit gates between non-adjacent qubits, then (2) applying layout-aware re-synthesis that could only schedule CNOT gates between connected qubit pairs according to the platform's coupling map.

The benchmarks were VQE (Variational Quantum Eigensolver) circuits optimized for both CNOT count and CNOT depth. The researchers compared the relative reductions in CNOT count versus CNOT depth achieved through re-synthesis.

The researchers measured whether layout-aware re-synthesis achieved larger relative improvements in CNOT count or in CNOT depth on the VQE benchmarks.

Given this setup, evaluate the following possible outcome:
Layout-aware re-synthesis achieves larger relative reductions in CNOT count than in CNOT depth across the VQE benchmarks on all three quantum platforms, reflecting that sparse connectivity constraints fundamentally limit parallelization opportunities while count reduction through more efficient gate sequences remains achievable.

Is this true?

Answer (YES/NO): NO